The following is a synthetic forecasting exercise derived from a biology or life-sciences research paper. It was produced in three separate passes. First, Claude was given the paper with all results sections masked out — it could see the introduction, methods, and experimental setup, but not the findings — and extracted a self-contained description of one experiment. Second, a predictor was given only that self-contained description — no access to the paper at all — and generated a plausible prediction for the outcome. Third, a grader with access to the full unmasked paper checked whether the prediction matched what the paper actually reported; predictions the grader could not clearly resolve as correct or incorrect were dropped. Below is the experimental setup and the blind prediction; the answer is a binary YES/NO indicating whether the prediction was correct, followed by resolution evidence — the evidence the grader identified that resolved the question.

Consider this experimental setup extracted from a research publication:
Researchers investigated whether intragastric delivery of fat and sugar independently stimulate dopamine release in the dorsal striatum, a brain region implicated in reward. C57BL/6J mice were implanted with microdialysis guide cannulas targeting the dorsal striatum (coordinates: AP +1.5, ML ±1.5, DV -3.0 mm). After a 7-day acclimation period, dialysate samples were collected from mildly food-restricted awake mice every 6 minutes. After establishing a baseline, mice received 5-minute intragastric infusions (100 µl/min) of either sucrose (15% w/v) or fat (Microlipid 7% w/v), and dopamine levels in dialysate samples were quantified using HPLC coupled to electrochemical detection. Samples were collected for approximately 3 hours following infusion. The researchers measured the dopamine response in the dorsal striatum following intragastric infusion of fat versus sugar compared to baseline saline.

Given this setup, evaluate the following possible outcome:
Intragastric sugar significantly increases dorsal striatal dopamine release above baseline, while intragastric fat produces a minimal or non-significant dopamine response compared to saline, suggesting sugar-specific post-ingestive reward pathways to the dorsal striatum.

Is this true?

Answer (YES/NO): NO